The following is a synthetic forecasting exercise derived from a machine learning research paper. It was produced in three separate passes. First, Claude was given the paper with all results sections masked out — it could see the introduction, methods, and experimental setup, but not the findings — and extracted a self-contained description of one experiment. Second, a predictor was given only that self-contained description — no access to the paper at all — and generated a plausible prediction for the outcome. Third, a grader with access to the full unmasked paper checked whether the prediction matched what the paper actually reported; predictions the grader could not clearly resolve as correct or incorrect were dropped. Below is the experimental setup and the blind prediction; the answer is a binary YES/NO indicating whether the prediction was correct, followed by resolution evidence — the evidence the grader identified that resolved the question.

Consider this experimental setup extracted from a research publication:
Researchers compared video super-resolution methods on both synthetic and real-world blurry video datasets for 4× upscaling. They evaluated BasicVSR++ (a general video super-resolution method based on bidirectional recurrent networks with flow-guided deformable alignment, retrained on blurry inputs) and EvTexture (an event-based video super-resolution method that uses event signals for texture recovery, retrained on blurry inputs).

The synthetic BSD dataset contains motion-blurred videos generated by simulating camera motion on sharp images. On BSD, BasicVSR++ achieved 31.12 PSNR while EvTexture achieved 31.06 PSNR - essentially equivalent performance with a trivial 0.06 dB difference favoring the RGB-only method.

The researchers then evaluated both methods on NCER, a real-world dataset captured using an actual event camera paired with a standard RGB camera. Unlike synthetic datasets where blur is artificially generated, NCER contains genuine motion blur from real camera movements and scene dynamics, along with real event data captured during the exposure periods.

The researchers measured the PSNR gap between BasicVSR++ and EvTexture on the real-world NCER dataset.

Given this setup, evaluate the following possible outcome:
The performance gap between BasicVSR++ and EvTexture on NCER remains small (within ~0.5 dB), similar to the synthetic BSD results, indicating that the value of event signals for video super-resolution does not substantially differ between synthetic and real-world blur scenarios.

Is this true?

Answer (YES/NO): YES